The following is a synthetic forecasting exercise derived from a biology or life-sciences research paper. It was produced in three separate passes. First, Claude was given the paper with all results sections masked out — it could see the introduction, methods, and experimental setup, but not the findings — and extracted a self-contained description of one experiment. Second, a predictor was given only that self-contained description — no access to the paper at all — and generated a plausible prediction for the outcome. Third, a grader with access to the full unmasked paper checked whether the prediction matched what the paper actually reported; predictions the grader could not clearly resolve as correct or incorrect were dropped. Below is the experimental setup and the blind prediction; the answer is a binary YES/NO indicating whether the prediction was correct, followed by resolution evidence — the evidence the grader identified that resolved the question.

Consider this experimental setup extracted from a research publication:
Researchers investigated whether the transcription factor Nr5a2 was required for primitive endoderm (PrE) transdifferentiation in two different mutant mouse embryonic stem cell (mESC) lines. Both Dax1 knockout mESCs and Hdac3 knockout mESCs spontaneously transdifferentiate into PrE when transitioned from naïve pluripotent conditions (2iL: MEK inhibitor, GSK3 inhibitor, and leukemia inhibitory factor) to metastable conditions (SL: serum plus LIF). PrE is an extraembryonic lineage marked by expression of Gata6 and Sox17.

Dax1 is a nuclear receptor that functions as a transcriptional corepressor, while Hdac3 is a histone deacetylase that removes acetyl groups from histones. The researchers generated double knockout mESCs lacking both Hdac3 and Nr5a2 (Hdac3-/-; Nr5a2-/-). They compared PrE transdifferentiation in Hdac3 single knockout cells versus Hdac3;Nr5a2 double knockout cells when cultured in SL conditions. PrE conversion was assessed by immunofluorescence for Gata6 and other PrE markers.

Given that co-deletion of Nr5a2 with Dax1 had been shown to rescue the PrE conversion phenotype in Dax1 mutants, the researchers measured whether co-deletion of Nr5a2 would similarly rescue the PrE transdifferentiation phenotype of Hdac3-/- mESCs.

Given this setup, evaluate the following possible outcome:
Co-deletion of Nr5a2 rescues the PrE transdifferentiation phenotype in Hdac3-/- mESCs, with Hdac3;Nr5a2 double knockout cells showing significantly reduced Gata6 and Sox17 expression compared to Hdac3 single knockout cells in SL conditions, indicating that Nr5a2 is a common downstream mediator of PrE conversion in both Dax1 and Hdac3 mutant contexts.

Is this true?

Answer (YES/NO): NO